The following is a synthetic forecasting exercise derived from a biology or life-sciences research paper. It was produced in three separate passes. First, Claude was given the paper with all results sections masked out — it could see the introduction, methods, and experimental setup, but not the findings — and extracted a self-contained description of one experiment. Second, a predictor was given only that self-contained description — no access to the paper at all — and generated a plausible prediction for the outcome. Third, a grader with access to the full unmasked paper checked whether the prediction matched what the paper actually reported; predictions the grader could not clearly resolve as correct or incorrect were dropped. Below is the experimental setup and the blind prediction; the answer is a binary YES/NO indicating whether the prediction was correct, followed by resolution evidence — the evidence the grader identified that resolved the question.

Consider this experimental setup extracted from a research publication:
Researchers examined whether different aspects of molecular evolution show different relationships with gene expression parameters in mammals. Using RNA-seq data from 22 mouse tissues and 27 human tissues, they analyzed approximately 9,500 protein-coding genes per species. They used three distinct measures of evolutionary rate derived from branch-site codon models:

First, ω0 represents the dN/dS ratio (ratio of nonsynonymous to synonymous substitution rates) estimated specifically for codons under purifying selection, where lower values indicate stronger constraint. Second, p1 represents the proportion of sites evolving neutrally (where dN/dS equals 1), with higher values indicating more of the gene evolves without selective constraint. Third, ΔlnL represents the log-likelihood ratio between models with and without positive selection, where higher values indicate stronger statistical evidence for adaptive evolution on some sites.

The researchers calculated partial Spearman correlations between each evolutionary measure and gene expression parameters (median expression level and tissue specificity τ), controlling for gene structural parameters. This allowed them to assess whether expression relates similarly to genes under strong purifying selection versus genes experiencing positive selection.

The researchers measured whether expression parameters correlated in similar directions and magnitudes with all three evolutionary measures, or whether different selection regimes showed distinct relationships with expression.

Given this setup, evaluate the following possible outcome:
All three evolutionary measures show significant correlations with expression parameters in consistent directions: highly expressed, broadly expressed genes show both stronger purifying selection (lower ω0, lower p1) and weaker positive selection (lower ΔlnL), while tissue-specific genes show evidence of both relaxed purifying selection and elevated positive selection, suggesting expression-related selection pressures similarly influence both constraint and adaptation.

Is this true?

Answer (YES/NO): NO